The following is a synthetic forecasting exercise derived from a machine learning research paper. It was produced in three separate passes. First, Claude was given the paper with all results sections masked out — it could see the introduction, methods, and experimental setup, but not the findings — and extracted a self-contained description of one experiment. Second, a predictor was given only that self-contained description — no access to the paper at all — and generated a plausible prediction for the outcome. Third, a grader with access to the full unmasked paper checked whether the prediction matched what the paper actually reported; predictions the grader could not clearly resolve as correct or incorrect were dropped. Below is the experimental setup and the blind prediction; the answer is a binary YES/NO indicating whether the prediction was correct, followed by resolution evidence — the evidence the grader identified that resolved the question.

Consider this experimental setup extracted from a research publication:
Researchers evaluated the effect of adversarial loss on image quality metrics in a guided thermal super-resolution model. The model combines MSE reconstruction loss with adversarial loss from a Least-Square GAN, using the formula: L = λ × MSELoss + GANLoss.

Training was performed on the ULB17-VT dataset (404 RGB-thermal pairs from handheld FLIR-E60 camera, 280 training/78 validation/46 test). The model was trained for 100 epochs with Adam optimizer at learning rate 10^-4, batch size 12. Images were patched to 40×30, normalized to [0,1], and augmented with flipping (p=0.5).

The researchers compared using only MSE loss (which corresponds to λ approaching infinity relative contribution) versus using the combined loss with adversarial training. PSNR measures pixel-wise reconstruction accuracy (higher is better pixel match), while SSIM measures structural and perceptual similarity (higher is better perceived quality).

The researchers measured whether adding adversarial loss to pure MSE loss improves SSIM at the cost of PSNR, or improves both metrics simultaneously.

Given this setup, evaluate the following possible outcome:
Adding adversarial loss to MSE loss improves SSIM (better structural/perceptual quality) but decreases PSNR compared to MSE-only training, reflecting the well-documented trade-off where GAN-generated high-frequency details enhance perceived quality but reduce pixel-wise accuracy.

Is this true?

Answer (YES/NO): NO